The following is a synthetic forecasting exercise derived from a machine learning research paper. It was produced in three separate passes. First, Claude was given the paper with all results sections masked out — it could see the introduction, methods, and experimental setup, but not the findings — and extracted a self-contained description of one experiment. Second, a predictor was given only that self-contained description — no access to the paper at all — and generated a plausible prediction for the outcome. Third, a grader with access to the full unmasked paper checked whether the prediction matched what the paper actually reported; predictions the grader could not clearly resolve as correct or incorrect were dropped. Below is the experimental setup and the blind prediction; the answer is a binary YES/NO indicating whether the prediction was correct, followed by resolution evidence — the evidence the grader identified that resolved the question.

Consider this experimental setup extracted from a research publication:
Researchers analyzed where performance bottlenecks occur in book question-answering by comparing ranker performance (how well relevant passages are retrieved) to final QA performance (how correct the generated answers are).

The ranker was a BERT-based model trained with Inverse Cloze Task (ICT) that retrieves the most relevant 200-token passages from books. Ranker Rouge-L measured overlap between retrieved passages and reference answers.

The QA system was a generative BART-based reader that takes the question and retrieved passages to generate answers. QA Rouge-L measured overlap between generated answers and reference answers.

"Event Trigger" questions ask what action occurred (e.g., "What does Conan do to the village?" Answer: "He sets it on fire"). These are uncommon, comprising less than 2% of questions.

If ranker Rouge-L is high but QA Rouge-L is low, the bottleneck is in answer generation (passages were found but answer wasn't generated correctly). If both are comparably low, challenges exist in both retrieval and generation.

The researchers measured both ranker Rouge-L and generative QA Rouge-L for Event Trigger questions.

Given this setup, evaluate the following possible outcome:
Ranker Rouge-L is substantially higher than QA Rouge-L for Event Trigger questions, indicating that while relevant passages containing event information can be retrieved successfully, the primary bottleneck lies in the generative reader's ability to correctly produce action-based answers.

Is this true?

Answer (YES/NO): NO